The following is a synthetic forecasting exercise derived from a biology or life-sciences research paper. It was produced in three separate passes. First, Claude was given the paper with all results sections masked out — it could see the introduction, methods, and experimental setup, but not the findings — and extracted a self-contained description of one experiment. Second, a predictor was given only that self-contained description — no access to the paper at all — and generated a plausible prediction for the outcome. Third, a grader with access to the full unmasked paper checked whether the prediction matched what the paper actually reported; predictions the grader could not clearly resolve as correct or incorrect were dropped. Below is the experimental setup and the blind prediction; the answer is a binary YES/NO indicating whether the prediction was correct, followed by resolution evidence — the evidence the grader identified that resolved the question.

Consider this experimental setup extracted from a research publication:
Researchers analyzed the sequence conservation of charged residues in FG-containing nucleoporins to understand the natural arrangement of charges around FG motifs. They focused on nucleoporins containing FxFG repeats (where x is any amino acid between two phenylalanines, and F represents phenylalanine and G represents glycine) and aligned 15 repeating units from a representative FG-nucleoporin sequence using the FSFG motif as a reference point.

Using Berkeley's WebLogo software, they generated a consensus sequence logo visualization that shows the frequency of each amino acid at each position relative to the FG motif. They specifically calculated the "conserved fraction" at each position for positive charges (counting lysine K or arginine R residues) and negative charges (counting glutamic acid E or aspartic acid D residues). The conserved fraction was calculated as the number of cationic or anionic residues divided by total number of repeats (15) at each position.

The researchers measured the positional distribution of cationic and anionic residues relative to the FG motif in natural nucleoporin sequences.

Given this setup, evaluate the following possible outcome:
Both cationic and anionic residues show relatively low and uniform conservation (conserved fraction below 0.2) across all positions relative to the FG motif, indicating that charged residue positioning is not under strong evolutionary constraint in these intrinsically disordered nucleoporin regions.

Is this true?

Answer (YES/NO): NO